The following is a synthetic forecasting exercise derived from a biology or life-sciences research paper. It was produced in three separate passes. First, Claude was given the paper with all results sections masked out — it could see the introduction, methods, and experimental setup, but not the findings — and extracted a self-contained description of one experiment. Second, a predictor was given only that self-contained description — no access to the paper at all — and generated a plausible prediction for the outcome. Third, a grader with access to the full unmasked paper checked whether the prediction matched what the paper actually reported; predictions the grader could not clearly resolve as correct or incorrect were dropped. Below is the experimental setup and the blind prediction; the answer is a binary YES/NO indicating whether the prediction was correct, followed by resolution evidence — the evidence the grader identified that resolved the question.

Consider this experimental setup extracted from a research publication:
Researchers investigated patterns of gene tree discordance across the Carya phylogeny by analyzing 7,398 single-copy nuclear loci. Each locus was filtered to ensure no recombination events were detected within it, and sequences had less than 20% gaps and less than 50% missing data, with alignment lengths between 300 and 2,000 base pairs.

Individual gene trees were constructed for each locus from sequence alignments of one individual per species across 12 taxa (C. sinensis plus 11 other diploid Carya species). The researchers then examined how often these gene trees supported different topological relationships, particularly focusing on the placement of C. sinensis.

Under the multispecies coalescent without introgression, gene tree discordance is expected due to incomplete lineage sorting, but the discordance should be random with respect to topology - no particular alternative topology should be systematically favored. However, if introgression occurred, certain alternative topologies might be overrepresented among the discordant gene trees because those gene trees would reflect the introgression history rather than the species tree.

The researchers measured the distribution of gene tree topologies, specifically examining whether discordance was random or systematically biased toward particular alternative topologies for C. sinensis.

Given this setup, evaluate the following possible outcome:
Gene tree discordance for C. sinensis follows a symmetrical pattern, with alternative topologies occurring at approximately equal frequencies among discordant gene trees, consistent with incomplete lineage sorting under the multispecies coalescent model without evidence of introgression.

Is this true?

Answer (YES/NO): NO